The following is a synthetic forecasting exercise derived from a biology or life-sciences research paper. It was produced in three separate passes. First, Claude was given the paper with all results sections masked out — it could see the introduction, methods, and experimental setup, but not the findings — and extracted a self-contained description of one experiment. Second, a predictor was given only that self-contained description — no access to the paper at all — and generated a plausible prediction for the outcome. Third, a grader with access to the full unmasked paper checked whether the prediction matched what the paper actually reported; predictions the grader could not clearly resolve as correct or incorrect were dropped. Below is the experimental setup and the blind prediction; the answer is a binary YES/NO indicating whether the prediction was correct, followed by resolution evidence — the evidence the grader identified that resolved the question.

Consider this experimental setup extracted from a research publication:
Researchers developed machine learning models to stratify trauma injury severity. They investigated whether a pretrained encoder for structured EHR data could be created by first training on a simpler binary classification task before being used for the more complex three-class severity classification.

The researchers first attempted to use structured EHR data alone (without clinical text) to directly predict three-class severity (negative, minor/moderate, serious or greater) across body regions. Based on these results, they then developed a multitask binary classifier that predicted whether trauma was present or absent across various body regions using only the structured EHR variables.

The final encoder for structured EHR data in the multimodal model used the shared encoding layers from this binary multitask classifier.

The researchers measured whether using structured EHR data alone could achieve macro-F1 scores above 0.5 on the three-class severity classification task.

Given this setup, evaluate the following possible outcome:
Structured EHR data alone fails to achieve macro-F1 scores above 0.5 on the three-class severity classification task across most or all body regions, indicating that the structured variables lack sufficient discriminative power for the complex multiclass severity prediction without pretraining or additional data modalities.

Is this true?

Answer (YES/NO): YES